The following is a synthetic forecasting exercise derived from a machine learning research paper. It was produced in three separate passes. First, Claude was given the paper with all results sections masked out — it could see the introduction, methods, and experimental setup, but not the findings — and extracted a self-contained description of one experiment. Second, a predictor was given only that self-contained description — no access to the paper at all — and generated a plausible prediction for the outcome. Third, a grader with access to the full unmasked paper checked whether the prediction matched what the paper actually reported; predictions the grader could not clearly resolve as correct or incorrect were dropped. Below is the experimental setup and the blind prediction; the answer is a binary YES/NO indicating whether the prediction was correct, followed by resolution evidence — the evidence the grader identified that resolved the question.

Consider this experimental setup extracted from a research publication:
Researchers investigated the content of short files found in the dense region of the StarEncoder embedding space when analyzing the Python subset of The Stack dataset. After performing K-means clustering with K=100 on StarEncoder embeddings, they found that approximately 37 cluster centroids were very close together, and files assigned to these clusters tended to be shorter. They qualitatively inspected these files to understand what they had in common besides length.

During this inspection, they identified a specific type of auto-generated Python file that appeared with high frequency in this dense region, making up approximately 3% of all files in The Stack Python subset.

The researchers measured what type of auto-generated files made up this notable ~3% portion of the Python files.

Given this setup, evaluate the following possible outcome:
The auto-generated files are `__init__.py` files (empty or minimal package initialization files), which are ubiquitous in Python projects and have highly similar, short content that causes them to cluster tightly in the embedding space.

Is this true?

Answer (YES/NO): NO